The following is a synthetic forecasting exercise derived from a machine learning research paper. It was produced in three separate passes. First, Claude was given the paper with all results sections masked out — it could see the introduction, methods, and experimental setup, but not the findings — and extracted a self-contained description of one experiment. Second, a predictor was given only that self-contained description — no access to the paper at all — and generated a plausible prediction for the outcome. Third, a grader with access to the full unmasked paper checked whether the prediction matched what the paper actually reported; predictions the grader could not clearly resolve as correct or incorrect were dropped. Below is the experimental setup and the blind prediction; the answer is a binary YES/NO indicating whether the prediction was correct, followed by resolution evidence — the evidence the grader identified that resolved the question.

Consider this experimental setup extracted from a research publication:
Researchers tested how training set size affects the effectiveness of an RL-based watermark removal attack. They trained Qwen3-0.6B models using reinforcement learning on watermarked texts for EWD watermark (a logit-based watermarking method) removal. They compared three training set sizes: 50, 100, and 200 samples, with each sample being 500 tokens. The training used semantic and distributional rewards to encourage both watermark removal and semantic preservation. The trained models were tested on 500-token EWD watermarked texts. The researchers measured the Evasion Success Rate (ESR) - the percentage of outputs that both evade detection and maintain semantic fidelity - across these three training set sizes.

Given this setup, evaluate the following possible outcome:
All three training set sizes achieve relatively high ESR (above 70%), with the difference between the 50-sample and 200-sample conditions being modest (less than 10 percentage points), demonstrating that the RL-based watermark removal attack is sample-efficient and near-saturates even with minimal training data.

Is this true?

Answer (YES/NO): YES